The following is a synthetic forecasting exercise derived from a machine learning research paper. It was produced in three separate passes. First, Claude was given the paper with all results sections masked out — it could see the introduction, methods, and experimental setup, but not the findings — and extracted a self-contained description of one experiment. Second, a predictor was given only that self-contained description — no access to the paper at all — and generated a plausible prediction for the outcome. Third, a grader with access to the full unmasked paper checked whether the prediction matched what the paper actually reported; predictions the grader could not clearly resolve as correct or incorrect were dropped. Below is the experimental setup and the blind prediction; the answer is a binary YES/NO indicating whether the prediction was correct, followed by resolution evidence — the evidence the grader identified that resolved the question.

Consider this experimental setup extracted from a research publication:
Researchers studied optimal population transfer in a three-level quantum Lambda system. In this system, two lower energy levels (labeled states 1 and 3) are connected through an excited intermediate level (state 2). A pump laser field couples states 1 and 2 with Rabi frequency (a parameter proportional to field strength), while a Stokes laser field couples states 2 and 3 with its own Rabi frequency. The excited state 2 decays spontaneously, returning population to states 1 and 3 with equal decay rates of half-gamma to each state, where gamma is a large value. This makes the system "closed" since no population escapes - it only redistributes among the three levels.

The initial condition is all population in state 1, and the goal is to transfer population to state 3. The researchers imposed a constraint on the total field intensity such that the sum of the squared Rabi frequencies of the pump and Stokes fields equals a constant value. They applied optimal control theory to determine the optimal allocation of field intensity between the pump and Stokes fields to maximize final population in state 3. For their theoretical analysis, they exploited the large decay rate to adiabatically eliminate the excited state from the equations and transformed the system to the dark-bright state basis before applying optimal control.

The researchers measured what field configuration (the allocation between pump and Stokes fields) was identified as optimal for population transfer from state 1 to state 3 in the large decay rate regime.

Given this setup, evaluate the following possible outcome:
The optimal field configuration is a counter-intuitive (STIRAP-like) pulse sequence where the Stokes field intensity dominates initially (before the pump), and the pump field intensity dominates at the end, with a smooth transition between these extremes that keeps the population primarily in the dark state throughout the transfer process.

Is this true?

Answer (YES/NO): NO